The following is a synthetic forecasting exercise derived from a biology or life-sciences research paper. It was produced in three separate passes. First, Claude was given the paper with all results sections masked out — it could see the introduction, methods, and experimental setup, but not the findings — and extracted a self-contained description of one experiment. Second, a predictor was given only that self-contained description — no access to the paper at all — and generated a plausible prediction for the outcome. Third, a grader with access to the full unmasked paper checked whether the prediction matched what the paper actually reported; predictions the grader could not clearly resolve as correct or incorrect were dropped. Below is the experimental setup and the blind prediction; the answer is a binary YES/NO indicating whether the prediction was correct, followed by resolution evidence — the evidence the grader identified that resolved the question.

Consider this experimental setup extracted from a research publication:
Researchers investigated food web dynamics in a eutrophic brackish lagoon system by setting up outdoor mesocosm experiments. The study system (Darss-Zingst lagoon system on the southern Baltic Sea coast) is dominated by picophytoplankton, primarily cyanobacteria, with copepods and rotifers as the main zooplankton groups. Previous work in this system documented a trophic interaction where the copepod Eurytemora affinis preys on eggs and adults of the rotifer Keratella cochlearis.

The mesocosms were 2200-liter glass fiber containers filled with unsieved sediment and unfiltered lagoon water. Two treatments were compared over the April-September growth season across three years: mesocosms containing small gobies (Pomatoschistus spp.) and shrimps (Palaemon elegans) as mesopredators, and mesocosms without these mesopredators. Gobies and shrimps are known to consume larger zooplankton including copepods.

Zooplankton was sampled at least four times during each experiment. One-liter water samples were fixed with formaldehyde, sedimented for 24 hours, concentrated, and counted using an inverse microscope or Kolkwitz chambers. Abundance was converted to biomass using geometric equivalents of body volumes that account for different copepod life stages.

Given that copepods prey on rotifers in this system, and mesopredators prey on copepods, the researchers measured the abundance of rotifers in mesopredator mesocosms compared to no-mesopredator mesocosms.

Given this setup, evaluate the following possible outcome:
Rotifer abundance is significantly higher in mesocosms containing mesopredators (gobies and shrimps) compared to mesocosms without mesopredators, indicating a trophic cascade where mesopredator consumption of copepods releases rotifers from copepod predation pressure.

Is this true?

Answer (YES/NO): NO